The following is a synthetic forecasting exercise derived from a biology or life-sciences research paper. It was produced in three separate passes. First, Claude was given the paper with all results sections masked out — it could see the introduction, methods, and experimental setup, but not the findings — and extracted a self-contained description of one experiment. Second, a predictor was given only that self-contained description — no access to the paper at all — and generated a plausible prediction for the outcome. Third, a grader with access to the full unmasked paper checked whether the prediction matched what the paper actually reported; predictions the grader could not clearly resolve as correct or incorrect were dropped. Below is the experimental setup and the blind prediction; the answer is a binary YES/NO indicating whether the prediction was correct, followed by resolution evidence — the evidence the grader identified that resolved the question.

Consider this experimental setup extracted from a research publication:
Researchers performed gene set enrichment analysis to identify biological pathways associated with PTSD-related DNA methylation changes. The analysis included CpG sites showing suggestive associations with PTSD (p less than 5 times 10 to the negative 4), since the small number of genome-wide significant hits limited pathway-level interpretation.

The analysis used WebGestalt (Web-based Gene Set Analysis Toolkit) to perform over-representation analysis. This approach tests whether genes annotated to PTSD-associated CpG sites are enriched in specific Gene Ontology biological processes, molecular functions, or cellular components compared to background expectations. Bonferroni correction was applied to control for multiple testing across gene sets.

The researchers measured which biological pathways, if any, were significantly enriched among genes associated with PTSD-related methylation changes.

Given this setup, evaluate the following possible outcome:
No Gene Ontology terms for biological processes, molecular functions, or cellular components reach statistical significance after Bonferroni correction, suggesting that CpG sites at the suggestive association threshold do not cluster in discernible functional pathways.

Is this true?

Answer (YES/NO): NO